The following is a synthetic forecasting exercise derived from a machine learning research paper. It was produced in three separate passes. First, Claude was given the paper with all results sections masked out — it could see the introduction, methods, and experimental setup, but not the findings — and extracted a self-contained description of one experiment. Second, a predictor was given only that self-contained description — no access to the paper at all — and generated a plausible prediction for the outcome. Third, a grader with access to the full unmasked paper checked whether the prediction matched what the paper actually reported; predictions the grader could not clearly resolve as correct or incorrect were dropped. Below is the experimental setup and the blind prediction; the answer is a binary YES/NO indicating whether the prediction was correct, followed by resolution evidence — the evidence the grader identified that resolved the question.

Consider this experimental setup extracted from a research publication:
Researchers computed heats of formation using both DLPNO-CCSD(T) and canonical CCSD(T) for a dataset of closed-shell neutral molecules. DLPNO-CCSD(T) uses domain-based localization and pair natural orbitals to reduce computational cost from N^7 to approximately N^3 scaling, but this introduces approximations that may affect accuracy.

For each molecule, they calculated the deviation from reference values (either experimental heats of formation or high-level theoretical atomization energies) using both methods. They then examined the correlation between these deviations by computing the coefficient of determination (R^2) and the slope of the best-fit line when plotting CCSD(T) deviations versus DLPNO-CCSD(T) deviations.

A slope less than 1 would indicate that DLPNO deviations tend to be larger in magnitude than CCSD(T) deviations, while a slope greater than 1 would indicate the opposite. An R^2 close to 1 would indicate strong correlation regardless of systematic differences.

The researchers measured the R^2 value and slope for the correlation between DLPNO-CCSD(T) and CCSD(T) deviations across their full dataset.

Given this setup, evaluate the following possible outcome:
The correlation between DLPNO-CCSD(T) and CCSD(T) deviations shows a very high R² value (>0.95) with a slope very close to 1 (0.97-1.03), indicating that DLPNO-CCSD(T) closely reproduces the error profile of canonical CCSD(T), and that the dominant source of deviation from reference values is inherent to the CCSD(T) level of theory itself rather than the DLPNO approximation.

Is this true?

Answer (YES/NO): NO